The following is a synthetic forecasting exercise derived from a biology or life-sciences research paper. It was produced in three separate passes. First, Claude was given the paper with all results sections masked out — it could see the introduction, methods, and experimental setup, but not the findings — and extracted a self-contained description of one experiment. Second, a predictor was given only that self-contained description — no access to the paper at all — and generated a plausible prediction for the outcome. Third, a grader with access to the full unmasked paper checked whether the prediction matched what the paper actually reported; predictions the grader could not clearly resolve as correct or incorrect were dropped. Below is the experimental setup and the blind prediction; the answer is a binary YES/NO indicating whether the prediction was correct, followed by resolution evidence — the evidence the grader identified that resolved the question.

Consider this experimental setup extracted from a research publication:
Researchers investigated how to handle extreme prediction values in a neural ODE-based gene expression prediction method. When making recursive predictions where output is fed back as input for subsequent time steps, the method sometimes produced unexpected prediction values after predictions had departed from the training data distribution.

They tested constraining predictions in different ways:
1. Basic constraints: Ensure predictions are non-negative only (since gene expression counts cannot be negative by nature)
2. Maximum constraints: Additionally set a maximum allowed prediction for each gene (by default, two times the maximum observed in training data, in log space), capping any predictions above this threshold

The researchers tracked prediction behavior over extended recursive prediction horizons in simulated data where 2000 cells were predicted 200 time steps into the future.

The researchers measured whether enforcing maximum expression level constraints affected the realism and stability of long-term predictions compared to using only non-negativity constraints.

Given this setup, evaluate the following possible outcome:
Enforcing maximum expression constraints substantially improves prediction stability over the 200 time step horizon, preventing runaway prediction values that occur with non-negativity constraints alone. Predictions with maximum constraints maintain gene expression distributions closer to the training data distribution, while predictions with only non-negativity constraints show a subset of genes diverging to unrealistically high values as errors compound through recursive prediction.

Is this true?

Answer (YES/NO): YES